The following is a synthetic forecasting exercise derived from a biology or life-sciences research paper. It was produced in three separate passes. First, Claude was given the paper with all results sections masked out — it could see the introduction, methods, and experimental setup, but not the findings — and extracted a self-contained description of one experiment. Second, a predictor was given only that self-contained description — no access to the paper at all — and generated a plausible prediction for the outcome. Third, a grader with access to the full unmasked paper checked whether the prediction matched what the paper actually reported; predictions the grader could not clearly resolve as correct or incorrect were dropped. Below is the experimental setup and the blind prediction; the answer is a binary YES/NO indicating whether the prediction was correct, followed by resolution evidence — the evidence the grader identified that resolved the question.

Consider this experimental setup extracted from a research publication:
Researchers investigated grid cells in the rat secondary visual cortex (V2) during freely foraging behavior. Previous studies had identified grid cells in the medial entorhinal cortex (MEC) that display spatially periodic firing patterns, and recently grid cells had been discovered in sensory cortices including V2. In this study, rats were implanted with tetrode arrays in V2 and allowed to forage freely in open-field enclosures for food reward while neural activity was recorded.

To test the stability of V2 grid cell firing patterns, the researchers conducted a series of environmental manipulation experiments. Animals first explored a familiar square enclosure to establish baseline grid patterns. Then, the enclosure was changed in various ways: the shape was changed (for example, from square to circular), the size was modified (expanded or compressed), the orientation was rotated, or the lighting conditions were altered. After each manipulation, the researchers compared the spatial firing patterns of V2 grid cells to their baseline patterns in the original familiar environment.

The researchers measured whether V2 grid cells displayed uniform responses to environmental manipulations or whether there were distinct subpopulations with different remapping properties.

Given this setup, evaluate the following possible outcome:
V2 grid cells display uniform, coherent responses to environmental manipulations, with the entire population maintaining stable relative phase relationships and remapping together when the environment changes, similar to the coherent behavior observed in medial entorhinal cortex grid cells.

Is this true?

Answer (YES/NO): NO